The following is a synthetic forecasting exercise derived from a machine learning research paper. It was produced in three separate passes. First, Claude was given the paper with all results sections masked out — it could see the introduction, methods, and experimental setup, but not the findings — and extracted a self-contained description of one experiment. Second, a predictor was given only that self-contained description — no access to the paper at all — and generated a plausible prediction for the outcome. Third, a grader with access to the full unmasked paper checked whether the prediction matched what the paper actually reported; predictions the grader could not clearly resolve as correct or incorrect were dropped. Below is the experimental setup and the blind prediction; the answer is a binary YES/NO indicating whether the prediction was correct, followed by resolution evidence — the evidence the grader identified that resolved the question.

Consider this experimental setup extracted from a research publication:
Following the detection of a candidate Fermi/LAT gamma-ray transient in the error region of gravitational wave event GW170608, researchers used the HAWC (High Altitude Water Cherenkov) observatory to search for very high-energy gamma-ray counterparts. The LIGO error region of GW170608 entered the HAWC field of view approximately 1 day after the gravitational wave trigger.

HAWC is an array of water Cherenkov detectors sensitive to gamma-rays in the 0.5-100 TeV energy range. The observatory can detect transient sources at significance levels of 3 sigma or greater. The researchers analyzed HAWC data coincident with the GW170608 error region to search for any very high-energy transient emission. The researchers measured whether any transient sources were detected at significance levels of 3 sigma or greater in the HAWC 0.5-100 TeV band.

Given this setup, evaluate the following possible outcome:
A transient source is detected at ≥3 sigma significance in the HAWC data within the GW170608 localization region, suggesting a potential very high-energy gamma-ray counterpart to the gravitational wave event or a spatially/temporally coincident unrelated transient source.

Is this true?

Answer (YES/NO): NO